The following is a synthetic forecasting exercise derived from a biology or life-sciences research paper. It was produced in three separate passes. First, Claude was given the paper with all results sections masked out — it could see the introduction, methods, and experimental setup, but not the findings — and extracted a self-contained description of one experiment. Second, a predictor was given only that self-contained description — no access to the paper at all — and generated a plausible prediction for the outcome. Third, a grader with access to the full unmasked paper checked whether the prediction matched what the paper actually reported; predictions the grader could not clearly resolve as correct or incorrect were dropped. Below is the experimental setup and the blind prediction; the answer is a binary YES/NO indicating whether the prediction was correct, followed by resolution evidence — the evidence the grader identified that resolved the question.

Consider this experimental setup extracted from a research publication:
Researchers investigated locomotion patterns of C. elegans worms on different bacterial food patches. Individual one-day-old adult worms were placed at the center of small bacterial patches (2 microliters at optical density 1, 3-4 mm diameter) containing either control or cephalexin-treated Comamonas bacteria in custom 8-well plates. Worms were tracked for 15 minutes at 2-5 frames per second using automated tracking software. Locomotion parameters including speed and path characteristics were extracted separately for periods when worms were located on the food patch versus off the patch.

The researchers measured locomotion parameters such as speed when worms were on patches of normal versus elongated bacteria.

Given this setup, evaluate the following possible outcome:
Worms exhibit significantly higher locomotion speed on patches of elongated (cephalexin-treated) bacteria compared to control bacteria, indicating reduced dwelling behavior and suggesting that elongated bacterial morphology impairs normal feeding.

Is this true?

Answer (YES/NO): YES